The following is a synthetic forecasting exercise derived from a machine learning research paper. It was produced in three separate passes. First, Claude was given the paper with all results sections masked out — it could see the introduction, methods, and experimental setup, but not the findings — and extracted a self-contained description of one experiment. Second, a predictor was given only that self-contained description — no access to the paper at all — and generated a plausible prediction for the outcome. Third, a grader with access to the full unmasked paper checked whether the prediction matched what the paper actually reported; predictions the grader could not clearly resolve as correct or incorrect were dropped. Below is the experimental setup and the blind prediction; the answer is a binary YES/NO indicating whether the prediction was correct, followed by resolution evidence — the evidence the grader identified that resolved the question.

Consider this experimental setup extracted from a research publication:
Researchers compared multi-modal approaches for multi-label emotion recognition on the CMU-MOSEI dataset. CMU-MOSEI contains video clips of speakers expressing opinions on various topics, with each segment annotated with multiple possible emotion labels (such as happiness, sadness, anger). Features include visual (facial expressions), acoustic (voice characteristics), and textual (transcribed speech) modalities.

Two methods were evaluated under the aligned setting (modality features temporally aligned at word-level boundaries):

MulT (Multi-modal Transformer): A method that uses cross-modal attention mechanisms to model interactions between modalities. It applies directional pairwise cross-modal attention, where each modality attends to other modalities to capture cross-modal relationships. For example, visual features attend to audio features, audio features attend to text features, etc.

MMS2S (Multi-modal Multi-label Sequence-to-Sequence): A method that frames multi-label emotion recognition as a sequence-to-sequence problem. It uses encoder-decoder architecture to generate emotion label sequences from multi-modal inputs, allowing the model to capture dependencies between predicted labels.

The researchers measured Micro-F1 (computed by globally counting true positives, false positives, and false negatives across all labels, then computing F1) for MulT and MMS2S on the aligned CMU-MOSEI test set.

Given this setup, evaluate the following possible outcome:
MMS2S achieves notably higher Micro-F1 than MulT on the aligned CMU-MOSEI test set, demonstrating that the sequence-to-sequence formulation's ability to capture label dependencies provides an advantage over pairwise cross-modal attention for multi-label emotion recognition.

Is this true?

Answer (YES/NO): YES